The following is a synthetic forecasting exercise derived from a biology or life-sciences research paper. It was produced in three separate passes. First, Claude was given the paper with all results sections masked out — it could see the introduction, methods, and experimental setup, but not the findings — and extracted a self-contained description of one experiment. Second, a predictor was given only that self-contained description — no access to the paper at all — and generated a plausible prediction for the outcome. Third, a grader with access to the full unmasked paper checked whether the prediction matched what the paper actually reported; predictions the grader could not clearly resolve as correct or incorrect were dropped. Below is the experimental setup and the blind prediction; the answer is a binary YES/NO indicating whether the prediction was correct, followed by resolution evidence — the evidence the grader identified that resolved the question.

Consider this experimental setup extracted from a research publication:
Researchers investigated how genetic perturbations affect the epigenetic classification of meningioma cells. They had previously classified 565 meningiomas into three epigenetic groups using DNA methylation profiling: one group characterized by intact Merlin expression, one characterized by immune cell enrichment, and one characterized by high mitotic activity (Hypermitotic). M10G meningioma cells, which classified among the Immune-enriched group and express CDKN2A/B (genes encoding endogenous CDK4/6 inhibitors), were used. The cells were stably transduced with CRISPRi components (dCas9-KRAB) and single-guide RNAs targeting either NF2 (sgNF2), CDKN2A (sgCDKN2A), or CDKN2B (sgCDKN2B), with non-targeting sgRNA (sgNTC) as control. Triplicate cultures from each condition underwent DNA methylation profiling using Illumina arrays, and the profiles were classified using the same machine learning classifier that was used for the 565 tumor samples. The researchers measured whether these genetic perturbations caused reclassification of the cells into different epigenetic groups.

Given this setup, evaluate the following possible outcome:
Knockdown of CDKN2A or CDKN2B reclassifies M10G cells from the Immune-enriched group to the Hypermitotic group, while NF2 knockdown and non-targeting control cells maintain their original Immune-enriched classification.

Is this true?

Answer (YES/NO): YES